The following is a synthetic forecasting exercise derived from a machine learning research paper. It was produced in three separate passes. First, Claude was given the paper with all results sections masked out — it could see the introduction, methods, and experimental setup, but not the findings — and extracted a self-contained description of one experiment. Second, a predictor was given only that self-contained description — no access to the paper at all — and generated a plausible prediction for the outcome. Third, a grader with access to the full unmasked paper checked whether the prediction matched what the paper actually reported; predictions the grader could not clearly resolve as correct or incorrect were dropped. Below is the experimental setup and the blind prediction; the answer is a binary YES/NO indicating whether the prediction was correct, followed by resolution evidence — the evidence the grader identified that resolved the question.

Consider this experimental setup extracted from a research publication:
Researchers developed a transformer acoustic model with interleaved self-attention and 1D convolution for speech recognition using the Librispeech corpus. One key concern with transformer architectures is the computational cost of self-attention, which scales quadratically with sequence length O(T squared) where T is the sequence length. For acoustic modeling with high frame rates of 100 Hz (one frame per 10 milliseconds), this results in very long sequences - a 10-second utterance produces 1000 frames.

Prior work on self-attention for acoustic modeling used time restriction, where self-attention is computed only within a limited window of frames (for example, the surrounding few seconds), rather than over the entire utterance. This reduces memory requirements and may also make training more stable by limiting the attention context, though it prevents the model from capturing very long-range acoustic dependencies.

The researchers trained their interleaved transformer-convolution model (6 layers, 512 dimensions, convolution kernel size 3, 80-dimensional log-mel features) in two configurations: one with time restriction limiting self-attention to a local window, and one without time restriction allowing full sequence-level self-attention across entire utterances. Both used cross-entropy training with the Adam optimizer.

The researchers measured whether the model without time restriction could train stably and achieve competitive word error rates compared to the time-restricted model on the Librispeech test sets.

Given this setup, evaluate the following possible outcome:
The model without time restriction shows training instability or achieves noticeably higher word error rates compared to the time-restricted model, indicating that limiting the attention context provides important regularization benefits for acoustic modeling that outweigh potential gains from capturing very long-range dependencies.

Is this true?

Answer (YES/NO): NO